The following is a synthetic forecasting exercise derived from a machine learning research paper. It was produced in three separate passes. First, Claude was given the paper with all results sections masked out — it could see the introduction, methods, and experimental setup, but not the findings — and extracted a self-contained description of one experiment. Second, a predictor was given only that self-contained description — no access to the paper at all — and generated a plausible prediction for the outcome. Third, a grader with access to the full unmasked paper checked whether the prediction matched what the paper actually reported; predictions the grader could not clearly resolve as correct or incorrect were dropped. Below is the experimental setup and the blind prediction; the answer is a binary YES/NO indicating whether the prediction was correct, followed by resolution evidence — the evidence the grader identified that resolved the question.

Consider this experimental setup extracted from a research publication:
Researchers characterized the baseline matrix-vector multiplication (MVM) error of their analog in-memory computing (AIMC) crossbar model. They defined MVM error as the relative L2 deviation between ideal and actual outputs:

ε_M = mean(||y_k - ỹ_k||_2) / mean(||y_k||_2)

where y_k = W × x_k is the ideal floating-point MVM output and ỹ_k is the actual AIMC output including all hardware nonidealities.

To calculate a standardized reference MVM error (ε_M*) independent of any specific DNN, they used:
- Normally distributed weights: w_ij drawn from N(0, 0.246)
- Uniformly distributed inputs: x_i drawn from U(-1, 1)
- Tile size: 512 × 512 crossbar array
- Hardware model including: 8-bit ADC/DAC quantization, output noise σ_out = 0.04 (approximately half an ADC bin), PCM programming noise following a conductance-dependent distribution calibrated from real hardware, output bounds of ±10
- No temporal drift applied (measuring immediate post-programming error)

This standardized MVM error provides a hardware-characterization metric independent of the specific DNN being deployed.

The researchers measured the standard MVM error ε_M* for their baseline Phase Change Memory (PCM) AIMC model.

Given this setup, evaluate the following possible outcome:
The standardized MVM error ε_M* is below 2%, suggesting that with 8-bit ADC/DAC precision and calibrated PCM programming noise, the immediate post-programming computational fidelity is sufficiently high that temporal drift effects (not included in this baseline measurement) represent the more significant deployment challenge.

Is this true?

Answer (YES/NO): NO